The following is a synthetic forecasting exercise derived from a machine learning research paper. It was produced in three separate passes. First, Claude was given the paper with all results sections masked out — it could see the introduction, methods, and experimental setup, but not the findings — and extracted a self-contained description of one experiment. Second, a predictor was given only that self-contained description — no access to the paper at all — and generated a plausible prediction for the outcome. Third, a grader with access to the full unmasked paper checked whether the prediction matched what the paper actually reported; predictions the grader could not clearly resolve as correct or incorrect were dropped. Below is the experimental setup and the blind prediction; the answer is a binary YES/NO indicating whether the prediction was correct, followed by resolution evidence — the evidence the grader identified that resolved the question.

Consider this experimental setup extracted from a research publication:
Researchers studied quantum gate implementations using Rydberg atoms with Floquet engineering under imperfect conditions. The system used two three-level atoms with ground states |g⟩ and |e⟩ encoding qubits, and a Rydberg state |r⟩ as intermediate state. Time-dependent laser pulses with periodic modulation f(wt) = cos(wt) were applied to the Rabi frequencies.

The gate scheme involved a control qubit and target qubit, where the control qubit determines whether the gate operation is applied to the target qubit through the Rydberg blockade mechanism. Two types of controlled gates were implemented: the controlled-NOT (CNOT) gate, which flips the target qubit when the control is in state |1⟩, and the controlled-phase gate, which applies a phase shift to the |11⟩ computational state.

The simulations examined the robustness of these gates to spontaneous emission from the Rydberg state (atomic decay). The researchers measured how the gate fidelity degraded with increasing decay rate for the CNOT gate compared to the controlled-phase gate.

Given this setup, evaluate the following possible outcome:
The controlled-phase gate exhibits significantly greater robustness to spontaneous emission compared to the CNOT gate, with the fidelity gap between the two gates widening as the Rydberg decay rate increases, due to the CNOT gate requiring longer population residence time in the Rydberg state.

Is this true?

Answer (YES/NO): YES